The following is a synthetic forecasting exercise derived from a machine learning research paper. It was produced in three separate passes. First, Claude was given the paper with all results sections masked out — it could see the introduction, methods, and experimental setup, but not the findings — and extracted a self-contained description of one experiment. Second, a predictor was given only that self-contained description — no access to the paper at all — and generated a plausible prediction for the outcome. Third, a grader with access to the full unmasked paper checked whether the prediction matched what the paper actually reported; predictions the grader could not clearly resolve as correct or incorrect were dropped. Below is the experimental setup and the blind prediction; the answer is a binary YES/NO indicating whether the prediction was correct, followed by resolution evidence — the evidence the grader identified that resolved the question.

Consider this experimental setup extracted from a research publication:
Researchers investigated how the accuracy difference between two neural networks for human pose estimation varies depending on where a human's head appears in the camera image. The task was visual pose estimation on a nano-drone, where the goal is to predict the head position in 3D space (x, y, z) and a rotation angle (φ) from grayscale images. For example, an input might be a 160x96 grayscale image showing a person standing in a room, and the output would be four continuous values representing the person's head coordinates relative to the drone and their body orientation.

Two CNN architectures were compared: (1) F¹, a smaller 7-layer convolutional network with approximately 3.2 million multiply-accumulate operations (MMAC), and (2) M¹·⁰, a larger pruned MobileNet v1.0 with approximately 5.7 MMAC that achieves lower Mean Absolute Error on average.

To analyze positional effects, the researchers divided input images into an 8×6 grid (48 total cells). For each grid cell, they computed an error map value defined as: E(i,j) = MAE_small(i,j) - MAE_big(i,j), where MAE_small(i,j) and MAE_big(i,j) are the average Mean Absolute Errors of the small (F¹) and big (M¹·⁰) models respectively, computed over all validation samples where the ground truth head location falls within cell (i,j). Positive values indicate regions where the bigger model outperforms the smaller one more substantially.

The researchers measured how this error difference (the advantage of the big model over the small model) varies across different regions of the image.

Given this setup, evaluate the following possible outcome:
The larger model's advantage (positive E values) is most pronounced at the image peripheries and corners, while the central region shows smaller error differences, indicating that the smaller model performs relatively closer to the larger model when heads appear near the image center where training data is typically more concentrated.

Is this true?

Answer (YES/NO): YES